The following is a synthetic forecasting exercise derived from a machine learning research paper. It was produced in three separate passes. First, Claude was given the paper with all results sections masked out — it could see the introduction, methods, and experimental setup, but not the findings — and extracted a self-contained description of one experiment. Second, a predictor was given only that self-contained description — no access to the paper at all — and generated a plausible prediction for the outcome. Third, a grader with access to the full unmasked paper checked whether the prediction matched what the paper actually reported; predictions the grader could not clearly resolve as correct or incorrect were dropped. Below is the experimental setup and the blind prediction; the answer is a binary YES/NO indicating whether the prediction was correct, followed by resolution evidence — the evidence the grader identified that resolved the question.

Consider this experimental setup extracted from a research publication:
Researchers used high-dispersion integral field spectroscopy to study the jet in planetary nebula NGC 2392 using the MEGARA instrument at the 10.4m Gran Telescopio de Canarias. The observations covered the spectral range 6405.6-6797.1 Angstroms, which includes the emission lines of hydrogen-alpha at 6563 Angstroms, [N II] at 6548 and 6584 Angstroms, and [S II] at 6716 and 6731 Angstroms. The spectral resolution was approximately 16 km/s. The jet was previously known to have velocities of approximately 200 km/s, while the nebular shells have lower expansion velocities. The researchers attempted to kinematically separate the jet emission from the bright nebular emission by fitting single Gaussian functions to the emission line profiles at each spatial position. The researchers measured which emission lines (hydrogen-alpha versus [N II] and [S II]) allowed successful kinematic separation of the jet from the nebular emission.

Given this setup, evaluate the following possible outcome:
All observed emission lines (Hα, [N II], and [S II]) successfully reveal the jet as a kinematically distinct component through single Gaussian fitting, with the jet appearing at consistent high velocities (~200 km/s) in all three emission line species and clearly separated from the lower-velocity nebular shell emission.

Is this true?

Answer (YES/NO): NO